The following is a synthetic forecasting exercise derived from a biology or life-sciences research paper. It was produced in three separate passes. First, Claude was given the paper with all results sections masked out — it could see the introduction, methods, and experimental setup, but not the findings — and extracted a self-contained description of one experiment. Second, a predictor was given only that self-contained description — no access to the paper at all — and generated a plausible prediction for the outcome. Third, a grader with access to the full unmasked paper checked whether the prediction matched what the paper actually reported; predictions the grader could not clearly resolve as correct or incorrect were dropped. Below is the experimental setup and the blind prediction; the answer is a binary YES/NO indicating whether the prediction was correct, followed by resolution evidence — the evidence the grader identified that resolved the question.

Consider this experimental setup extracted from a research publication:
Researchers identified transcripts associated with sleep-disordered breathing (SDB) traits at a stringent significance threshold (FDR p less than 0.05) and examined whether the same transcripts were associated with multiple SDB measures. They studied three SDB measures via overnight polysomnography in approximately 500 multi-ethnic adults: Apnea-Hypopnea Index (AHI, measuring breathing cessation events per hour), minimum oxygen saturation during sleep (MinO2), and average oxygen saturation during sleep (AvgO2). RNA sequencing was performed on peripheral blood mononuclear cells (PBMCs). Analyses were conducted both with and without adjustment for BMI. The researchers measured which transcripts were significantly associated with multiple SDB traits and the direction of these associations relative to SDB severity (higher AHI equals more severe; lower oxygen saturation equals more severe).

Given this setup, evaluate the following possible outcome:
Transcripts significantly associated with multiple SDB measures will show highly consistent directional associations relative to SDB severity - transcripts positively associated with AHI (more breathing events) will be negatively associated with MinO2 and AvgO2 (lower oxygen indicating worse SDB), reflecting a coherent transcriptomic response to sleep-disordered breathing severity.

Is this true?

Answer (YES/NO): YES